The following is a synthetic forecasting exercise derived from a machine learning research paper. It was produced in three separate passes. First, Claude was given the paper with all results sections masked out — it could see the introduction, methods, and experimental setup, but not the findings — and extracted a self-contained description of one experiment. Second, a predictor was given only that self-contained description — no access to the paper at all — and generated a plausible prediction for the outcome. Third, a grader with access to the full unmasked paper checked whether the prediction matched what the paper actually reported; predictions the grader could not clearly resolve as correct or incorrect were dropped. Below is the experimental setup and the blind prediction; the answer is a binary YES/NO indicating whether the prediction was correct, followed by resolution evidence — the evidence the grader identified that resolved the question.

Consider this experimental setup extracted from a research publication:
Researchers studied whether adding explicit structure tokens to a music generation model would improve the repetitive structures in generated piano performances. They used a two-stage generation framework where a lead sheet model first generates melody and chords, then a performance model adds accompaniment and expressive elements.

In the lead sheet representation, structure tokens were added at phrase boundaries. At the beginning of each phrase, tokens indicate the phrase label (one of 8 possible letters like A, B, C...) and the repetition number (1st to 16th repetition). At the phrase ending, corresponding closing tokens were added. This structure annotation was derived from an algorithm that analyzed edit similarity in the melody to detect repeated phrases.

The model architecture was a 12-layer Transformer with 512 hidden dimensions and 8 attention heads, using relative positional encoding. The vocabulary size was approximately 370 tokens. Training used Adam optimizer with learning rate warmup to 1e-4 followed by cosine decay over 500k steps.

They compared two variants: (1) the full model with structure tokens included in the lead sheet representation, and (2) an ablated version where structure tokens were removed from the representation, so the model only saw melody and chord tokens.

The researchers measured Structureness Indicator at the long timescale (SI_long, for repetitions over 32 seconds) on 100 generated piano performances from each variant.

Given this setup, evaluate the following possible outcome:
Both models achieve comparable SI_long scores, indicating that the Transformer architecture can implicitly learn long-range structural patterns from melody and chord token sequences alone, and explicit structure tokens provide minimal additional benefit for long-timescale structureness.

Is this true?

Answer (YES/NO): YES